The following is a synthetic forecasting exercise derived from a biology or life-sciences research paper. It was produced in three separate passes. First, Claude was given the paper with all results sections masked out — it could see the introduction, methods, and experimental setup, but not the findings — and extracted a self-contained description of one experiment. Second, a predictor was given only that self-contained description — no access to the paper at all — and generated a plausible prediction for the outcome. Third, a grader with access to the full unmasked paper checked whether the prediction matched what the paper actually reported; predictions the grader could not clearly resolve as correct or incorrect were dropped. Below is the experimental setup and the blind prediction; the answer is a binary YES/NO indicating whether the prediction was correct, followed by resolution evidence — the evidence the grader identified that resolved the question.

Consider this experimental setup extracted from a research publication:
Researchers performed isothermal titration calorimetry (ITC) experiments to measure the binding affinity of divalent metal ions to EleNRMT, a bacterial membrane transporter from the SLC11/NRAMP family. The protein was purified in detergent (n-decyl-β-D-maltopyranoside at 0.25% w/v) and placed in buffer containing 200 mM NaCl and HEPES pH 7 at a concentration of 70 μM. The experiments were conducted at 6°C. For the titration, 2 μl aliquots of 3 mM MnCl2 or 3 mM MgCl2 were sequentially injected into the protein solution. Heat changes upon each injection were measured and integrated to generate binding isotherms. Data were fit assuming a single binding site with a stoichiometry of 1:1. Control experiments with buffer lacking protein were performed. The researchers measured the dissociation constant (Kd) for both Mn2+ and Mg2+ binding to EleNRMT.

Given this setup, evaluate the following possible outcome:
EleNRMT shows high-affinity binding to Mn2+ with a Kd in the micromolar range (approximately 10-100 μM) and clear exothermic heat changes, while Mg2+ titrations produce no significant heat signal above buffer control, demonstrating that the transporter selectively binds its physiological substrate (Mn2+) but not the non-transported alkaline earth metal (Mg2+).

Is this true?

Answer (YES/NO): NO